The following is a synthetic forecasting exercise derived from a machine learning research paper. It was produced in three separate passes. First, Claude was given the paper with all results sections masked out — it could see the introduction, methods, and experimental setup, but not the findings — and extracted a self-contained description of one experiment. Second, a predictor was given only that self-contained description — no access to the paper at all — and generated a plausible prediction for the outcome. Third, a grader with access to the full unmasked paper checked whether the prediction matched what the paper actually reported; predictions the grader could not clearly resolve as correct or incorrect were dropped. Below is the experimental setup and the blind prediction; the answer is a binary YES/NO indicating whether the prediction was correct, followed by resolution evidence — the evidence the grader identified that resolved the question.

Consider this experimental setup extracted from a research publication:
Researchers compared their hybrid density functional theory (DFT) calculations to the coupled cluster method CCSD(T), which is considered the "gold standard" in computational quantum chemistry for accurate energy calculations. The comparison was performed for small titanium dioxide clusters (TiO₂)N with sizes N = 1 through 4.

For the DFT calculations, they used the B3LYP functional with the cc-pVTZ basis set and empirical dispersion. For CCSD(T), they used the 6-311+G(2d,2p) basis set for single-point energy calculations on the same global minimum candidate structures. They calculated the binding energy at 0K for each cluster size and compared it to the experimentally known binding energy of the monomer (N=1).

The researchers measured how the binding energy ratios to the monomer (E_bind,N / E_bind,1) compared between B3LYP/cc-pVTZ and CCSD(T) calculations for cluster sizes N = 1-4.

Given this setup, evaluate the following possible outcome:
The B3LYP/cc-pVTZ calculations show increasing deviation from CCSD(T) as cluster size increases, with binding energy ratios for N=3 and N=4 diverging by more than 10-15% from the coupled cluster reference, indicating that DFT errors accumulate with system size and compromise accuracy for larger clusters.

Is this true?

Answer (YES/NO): NO